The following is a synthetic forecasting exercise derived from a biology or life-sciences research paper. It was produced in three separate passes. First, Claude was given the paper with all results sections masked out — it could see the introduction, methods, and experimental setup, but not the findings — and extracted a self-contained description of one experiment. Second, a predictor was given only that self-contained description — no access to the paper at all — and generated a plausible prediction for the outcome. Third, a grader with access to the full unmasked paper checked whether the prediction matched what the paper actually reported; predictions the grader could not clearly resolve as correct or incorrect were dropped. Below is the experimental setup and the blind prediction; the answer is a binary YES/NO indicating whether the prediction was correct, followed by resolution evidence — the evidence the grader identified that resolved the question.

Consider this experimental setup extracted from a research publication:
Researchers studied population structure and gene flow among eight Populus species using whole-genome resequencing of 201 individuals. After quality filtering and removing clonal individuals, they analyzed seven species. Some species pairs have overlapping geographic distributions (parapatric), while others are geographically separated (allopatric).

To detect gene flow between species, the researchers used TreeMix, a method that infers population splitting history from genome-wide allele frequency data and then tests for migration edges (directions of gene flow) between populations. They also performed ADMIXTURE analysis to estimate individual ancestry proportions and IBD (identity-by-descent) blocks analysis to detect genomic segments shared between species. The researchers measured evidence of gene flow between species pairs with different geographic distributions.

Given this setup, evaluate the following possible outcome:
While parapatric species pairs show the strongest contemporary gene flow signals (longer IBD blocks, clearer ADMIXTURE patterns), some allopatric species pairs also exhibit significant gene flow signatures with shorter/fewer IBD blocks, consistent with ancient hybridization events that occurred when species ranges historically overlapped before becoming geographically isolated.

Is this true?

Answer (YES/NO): NO